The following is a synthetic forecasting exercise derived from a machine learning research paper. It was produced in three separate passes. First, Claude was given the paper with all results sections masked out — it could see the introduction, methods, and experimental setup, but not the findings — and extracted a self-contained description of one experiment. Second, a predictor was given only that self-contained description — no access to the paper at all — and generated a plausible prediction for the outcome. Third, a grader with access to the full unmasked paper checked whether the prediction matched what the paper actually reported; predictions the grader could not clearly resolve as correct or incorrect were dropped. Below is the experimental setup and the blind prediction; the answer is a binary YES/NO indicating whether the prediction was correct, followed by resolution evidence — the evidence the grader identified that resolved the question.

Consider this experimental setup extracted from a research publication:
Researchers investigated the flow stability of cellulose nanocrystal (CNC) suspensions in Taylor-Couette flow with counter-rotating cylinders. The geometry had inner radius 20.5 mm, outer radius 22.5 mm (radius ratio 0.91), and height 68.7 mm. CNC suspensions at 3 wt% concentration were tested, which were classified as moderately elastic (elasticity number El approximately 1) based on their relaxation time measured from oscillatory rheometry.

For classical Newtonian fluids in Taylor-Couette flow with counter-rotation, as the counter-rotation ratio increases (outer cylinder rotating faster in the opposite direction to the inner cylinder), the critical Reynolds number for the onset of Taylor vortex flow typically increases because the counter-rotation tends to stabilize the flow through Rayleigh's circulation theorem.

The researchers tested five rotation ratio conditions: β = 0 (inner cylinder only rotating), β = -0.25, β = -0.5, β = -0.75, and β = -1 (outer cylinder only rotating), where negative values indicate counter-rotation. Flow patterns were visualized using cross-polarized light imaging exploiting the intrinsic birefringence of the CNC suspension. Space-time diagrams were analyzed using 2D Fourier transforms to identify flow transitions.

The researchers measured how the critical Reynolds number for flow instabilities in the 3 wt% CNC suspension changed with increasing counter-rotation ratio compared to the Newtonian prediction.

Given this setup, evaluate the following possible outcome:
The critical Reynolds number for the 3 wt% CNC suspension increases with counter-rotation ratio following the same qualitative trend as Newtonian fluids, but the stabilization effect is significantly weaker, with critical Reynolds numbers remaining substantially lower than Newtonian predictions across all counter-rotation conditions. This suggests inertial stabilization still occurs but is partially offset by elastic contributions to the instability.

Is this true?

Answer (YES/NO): NO